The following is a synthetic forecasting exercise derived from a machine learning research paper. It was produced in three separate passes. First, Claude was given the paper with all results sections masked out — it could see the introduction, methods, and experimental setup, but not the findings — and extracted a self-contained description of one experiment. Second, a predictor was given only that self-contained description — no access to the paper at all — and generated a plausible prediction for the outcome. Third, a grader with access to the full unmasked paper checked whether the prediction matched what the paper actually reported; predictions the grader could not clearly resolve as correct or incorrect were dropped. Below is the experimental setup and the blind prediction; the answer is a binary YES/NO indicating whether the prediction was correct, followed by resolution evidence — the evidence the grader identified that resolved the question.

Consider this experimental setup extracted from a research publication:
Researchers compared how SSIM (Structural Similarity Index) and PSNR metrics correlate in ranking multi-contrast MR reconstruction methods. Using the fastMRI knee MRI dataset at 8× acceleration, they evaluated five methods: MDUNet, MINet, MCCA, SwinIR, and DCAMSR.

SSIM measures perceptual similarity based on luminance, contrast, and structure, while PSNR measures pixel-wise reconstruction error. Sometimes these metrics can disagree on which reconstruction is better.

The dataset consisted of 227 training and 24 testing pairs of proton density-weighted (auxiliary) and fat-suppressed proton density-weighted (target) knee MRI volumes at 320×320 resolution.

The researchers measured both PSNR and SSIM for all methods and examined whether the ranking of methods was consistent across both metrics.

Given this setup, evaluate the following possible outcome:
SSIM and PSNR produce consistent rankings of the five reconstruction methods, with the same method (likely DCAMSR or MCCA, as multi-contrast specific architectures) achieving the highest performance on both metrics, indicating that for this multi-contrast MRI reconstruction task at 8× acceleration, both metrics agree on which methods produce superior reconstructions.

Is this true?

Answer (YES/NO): NO